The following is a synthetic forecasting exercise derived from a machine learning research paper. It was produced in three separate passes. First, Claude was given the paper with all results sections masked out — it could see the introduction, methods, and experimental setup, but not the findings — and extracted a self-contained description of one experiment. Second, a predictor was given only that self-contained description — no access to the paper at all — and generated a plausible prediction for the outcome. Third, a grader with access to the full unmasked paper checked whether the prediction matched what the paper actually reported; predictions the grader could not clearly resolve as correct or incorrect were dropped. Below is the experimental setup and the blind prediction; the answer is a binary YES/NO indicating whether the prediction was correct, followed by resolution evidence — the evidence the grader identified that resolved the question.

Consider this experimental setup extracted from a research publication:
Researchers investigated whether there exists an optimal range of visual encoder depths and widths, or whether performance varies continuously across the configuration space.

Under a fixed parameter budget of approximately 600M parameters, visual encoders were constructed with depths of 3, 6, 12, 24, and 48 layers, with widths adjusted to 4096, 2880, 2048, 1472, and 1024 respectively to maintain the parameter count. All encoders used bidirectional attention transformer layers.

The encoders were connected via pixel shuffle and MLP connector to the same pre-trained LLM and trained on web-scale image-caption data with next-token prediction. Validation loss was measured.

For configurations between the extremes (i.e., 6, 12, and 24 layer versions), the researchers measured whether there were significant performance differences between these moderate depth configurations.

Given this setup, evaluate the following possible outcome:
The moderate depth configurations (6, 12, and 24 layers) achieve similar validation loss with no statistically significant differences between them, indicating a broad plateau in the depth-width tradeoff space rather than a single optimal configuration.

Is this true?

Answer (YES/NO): YES